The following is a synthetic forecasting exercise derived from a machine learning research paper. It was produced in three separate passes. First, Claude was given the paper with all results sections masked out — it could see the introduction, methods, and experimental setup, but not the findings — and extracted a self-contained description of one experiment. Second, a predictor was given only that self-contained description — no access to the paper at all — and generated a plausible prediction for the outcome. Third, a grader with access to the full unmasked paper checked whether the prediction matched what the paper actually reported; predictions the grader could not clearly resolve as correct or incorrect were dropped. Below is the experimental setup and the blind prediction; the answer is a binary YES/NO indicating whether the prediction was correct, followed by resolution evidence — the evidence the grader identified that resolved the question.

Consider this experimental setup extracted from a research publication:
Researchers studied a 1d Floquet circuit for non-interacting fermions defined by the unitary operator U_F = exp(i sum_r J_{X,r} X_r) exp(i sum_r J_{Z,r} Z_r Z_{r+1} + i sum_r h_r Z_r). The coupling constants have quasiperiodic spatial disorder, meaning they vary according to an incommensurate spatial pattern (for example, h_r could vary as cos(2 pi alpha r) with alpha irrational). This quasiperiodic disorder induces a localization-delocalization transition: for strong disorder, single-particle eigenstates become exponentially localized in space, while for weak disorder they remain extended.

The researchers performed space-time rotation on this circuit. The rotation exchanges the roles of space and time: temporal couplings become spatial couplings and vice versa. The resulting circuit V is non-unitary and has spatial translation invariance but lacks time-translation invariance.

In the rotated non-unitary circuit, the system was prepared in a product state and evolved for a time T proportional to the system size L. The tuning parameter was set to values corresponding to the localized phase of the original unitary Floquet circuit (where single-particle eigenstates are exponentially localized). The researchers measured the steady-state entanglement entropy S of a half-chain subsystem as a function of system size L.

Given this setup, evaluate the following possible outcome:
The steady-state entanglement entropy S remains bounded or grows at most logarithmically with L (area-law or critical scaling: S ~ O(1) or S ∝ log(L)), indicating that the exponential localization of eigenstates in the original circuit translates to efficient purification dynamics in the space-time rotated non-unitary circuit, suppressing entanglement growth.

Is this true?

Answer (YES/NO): YES